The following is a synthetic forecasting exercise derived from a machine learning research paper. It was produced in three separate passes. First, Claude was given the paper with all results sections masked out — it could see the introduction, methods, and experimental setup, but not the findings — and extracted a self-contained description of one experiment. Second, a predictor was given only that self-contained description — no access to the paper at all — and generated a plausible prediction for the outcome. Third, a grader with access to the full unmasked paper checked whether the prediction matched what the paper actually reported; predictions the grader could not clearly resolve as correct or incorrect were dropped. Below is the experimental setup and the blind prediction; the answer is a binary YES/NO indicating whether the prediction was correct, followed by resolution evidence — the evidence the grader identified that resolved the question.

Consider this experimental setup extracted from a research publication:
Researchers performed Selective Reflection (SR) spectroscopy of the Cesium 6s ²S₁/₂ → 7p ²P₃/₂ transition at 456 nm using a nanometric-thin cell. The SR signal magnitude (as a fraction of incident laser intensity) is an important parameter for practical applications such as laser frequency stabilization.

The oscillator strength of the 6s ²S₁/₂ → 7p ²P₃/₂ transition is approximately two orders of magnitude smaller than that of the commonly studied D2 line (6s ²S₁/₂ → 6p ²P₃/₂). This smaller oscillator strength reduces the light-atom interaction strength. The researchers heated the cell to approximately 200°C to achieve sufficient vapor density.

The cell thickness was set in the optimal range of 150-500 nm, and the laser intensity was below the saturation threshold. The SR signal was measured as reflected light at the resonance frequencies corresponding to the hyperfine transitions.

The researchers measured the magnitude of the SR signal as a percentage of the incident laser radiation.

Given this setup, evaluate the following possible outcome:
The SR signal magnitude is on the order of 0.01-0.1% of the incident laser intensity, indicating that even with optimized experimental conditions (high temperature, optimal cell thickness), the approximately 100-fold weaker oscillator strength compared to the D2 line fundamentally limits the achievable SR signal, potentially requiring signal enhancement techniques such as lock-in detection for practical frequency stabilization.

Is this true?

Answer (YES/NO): NO